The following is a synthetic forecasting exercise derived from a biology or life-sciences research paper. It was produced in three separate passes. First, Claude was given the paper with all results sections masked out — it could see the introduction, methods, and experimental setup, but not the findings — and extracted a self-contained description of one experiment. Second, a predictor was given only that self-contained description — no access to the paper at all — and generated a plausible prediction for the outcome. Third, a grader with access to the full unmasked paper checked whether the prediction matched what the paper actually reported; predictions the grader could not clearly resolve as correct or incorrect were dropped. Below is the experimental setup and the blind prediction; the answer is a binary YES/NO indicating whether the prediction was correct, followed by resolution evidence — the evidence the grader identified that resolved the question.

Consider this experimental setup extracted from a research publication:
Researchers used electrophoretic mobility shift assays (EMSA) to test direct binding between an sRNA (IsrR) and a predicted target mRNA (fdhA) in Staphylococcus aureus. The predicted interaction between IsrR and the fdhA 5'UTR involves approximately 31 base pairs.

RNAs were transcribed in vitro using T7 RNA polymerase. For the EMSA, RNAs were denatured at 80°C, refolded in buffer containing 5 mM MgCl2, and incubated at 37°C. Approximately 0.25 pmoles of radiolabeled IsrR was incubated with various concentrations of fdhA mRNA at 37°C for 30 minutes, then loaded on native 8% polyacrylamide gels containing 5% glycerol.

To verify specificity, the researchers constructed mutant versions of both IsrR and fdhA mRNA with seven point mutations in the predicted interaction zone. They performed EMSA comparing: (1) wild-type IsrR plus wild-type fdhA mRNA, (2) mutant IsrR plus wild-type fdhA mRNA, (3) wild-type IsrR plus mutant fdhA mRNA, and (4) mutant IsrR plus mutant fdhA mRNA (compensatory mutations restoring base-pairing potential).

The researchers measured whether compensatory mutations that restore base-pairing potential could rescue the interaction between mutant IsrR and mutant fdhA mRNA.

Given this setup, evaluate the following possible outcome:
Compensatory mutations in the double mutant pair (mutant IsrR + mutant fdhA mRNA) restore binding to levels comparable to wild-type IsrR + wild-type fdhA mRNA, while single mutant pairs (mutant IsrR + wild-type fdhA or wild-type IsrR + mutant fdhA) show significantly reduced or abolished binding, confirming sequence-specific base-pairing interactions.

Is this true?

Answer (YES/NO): NO